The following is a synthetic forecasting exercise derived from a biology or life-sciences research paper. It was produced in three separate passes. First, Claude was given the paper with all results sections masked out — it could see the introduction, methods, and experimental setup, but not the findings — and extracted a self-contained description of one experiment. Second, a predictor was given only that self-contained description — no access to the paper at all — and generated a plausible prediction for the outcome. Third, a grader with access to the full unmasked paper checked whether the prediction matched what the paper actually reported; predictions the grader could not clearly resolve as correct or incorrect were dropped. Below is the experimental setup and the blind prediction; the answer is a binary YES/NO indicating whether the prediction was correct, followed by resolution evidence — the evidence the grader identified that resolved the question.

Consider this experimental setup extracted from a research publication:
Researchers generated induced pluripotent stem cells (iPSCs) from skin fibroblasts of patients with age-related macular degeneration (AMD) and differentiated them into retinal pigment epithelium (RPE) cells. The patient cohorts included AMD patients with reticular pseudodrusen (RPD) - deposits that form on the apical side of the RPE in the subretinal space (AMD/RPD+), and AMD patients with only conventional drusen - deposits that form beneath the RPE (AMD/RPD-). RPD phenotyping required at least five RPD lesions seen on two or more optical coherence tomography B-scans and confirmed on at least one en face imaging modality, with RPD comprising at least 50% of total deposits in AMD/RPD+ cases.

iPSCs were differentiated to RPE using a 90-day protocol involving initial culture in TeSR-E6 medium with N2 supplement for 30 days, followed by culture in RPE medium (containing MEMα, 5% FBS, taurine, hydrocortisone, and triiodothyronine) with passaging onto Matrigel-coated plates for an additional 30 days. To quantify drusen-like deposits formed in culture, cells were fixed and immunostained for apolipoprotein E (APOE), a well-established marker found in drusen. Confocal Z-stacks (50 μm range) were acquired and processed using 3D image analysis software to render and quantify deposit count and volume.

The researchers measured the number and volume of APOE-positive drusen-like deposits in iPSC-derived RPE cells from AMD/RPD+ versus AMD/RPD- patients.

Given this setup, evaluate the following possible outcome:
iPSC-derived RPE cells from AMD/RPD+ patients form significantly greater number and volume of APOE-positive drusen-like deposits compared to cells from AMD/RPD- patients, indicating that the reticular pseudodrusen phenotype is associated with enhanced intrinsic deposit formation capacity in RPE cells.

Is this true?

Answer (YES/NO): NO